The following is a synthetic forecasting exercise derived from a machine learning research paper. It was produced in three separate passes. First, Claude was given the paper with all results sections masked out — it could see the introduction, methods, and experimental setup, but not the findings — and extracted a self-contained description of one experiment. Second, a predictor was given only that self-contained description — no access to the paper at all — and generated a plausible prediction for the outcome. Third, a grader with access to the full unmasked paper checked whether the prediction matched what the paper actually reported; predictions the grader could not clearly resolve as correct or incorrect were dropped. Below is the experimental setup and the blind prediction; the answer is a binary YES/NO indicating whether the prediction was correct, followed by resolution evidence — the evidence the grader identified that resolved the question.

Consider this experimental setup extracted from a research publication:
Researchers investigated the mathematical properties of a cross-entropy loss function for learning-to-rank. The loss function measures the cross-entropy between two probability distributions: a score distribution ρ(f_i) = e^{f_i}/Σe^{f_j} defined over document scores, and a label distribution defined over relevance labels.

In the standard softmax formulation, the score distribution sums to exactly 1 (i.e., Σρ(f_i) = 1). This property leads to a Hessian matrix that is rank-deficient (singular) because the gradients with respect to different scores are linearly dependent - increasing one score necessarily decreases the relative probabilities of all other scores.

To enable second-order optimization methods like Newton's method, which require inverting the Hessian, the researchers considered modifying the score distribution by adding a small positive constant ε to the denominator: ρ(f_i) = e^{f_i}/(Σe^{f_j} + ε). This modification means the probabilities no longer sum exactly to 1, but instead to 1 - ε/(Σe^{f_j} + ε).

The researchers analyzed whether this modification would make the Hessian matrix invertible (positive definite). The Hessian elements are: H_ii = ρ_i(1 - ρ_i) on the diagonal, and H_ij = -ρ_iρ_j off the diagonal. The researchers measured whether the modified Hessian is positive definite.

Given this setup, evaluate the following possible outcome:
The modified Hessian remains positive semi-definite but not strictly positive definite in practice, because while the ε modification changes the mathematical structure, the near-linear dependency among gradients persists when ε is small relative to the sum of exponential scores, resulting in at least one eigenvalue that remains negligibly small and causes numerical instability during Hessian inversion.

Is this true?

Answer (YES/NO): NO